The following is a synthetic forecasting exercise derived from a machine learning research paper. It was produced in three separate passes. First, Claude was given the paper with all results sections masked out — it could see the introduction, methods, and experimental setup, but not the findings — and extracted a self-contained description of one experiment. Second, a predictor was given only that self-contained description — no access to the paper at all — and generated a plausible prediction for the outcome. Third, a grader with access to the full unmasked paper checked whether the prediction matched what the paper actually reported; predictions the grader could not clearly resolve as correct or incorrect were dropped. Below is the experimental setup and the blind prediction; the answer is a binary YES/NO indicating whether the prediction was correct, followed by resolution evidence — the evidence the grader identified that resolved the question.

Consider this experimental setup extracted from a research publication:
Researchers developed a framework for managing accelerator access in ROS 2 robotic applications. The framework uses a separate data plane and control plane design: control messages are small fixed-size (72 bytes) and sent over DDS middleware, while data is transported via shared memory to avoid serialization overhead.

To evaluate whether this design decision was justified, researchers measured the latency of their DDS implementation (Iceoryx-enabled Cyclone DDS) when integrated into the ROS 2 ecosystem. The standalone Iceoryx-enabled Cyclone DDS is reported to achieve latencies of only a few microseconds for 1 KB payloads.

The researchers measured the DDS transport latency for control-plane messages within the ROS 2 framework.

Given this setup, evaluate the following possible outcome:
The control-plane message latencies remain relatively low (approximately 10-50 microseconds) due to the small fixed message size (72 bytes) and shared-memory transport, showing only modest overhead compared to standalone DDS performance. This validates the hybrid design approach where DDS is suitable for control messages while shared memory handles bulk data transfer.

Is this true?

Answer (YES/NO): NO